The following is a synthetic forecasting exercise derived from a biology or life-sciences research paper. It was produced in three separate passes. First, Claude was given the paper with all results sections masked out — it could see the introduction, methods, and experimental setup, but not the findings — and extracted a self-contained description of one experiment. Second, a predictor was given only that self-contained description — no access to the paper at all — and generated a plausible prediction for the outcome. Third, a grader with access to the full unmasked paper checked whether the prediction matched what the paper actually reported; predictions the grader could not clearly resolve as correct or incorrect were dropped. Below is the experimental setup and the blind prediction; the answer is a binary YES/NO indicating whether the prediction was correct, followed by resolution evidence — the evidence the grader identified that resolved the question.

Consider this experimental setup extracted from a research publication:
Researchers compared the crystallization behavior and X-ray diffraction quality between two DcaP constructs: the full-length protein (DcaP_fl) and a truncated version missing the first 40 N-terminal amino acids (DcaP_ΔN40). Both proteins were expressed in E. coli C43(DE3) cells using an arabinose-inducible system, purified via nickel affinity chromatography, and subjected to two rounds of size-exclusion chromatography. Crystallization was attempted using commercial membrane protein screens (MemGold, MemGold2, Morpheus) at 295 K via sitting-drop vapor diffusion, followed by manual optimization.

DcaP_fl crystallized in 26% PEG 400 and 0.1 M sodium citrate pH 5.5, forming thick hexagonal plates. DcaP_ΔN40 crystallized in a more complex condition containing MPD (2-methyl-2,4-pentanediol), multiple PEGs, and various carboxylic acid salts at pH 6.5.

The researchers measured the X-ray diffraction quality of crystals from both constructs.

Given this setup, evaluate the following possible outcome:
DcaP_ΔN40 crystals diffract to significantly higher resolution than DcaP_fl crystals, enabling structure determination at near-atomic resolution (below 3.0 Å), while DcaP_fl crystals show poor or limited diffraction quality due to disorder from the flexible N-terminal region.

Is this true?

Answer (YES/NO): YES